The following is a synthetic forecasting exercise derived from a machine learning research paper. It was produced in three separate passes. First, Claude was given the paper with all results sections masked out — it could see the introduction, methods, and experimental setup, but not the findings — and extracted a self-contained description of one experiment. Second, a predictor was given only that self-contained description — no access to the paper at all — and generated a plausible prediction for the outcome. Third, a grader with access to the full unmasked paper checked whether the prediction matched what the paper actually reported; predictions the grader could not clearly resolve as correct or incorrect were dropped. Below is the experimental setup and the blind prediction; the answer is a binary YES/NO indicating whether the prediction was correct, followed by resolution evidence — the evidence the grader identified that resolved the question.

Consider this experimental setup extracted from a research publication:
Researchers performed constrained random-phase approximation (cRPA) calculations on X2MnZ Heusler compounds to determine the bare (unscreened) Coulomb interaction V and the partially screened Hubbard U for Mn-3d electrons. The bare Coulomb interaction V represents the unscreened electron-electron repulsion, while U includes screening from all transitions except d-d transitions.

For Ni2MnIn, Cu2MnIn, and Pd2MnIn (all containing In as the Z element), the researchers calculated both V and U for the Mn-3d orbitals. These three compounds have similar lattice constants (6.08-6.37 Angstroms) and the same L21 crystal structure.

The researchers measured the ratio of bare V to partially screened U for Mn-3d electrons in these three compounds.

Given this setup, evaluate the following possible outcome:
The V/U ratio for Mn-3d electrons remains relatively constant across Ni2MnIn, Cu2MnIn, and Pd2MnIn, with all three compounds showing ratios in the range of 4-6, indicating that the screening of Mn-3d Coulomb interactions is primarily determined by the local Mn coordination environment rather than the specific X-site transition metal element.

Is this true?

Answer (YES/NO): NO